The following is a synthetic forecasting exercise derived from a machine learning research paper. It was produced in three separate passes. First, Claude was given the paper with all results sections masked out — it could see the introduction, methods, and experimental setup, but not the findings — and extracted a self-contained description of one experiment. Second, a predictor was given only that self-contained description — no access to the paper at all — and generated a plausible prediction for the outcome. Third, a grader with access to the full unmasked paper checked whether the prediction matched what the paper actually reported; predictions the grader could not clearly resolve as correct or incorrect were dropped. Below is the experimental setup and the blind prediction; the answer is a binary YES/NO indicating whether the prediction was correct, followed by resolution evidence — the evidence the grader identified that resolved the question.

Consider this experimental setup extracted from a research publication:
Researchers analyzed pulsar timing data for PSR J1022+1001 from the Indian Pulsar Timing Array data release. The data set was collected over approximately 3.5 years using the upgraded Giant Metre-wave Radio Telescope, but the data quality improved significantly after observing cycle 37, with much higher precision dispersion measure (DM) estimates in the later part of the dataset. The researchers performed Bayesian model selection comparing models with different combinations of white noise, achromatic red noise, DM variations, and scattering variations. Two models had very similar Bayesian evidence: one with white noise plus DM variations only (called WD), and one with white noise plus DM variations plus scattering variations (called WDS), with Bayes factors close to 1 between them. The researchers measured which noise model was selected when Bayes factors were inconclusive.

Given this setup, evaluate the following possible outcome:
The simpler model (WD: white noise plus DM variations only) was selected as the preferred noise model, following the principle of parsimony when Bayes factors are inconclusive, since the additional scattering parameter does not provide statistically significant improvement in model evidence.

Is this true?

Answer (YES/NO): YES